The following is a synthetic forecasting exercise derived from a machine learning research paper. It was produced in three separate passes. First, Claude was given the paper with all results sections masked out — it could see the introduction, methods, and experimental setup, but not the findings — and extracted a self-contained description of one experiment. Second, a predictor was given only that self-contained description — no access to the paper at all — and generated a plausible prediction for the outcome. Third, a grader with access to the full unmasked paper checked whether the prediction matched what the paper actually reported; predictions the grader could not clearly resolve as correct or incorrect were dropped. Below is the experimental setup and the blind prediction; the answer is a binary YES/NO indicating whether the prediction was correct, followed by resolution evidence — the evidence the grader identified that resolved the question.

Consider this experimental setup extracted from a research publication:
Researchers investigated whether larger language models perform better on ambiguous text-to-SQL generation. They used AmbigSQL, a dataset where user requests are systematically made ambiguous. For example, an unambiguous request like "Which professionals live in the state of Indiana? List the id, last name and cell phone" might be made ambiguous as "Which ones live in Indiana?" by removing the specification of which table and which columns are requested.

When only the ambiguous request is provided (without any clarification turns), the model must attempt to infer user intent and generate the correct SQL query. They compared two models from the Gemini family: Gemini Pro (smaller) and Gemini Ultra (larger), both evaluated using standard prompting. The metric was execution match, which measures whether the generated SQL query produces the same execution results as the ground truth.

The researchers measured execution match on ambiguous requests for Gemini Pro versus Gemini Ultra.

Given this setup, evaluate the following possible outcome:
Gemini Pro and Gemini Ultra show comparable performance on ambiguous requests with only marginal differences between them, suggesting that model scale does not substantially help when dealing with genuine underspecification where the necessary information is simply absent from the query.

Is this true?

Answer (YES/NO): YES